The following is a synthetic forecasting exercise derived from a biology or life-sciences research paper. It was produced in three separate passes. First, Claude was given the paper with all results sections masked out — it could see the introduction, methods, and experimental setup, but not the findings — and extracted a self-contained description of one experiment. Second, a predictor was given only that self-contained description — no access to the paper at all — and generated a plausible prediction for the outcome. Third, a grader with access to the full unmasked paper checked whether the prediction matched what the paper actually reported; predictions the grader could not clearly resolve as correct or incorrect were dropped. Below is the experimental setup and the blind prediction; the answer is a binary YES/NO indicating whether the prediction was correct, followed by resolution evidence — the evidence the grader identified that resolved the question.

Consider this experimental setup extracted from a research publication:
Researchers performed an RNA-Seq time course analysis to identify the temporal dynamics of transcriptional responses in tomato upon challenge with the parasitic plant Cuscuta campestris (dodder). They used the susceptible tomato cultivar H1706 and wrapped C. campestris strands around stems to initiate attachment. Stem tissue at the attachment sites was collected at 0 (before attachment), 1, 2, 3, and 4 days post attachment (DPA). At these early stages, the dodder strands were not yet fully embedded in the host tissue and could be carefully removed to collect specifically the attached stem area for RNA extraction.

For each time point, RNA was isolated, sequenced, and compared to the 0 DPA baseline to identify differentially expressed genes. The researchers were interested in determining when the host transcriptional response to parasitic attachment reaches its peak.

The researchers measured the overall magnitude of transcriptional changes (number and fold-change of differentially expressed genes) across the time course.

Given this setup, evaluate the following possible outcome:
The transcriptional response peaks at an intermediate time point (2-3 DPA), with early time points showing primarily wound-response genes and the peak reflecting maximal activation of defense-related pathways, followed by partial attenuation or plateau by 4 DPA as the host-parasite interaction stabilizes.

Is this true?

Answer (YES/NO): NO